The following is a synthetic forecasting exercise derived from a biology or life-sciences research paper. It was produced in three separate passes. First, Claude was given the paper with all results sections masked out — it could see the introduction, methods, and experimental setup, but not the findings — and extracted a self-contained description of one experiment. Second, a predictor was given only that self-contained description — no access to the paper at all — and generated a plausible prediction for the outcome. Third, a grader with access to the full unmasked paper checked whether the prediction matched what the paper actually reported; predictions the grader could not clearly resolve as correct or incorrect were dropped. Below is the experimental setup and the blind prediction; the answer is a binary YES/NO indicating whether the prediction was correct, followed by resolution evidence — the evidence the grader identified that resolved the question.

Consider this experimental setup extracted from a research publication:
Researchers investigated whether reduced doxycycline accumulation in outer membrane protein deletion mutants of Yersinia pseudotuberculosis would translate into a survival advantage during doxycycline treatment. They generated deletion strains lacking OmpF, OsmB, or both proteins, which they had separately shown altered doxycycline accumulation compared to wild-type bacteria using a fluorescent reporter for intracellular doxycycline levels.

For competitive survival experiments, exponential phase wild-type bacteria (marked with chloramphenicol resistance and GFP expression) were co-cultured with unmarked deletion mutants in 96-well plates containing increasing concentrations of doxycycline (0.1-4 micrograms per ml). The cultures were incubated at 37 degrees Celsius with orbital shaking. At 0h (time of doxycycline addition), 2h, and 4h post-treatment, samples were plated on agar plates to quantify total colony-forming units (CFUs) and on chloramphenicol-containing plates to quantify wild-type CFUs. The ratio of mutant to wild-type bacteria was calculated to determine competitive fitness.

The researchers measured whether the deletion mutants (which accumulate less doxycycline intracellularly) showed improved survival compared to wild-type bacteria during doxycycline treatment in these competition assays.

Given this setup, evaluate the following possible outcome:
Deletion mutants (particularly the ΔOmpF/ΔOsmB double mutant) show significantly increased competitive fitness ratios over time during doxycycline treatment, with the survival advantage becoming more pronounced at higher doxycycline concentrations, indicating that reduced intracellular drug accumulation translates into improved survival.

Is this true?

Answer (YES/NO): NO